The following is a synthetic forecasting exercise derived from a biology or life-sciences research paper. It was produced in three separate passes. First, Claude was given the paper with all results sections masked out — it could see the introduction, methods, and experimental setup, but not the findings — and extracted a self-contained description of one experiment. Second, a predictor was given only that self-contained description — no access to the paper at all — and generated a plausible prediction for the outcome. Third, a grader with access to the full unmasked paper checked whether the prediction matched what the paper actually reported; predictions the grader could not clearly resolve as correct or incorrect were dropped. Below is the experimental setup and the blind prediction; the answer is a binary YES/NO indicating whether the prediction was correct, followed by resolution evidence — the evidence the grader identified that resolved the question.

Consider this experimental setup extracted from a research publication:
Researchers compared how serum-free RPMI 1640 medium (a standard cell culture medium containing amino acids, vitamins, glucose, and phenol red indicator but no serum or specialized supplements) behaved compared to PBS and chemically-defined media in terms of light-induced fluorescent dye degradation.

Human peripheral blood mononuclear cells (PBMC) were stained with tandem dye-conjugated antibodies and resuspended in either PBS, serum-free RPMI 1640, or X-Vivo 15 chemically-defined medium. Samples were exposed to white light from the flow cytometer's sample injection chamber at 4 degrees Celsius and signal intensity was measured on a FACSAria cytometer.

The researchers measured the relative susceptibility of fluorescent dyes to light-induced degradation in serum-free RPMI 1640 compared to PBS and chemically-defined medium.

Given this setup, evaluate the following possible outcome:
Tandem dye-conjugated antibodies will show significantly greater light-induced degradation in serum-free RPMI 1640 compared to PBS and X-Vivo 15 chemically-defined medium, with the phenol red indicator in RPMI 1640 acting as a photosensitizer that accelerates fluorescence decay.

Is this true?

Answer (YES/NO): NO